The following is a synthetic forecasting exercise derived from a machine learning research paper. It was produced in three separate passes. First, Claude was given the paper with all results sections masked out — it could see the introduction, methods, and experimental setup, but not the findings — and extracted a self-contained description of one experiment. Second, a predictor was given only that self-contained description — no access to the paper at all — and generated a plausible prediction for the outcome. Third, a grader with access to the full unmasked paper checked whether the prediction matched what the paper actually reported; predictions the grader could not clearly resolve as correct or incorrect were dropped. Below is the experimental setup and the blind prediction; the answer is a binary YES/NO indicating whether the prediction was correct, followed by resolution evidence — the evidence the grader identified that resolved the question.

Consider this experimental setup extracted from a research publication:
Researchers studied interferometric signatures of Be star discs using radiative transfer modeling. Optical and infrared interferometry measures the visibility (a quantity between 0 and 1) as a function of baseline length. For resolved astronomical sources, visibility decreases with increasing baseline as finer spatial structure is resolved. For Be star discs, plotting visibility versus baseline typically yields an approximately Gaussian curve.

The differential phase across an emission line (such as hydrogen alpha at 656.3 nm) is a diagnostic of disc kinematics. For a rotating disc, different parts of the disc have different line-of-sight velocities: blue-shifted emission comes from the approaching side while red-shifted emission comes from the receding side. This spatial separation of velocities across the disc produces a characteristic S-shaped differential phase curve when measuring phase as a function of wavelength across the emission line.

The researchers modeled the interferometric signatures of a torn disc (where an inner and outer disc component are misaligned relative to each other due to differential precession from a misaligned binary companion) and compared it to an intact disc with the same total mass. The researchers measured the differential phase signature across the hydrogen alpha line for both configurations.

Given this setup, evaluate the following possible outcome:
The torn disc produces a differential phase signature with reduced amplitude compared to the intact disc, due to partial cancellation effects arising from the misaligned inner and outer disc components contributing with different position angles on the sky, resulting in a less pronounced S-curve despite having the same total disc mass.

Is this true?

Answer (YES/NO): NO